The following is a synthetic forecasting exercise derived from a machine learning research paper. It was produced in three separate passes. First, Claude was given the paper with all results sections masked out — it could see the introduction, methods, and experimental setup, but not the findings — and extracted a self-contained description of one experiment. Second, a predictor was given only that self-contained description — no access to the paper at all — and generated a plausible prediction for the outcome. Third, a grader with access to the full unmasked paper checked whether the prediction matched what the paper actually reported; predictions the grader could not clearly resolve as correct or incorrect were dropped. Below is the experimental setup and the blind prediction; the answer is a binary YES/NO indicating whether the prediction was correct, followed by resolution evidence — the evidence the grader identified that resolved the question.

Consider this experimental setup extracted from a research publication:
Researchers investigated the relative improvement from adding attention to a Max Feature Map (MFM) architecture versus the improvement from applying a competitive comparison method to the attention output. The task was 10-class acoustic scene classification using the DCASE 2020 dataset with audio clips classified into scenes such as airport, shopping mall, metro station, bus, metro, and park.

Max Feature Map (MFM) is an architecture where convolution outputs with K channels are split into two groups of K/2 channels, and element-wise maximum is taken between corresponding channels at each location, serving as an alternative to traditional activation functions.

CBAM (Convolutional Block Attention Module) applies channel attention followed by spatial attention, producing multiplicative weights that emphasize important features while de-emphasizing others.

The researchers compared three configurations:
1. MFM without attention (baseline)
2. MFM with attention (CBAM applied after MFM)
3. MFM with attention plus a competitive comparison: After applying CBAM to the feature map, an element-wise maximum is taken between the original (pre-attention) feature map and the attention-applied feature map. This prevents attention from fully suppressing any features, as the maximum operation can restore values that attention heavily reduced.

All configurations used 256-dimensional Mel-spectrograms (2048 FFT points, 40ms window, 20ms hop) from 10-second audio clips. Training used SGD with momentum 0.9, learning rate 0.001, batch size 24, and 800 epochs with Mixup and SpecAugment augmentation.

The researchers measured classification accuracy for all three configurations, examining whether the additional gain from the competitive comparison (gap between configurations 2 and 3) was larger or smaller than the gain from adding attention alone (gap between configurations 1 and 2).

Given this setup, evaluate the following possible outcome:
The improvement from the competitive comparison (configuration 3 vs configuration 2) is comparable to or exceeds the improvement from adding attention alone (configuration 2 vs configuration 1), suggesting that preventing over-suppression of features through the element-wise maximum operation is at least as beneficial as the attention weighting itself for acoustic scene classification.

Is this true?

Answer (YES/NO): NO